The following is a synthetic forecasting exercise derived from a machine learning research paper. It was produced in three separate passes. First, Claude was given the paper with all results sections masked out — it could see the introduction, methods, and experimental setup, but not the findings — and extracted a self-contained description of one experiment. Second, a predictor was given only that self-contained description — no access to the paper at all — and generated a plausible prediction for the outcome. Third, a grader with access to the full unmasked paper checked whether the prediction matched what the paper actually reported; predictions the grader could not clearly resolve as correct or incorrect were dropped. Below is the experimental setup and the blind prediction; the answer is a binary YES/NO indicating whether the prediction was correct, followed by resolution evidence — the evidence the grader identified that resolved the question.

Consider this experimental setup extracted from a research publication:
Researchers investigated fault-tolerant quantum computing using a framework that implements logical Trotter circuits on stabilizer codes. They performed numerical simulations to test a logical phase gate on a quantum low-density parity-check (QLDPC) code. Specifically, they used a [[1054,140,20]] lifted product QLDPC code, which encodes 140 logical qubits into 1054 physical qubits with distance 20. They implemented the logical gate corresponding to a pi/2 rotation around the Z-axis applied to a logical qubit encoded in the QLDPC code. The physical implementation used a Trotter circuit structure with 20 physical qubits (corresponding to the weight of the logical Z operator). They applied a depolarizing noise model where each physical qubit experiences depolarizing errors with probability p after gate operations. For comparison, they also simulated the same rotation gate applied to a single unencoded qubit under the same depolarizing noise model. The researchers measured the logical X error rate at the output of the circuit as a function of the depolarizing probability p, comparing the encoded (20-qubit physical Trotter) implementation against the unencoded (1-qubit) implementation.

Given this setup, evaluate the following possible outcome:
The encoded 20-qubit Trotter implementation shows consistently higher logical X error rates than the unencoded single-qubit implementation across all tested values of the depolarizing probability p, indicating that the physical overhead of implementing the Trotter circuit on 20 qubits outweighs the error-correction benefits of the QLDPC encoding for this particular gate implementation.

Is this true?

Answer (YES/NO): NO